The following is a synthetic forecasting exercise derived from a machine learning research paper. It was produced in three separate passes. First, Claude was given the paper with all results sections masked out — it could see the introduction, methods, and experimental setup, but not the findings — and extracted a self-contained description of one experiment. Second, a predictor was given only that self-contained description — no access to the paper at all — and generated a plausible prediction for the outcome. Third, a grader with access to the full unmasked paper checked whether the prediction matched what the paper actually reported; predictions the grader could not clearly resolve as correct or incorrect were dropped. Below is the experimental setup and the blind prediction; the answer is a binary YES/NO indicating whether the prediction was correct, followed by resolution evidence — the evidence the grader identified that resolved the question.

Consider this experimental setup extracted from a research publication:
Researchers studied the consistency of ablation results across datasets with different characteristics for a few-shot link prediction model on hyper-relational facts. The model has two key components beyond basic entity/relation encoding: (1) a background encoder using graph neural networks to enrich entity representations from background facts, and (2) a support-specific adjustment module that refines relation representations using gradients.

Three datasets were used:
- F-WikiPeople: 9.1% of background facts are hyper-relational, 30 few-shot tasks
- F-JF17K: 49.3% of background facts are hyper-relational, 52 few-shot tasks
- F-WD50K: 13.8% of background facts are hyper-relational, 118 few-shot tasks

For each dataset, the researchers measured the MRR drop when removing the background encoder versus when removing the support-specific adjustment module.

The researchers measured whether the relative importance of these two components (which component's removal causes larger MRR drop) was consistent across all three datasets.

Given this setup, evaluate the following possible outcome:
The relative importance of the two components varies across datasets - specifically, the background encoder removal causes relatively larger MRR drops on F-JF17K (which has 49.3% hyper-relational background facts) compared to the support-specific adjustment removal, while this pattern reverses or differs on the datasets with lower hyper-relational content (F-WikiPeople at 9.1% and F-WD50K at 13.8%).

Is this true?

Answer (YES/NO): NO